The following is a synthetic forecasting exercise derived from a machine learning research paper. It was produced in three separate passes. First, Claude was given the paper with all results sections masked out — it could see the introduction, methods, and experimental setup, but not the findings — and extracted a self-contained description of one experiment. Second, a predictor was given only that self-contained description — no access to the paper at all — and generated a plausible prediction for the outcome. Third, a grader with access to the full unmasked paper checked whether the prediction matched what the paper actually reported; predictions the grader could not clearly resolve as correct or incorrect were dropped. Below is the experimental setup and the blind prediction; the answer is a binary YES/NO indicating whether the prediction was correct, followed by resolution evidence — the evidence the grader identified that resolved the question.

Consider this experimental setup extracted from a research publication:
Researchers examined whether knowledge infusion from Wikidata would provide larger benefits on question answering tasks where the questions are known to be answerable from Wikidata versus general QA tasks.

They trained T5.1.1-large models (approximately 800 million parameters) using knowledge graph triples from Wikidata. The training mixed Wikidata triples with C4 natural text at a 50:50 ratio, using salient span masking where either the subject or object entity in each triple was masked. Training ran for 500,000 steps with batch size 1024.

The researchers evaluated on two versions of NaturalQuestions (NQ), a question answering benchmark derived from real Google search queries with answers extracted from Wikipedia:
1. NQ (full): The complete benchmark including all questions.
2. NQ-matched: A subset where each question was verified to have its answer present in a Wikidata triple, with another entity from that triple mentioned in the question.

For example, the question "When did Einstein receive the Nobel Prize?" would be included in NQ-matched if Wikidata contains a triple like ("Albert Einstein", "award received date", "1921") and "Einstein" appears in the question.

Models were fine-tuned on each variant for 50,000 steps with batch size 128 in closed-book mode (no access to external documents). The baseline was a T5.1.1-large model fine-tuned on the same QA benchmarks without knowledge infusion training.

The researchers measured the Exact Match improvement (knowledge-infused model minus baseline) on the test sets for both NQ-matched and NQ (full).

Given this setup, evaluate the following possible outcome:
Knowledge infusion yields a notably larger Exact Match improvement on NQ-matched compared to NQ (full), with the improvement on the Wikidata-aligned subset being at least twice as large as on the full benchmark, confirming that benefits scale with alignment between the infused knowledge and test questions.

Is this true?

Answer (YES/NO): NO